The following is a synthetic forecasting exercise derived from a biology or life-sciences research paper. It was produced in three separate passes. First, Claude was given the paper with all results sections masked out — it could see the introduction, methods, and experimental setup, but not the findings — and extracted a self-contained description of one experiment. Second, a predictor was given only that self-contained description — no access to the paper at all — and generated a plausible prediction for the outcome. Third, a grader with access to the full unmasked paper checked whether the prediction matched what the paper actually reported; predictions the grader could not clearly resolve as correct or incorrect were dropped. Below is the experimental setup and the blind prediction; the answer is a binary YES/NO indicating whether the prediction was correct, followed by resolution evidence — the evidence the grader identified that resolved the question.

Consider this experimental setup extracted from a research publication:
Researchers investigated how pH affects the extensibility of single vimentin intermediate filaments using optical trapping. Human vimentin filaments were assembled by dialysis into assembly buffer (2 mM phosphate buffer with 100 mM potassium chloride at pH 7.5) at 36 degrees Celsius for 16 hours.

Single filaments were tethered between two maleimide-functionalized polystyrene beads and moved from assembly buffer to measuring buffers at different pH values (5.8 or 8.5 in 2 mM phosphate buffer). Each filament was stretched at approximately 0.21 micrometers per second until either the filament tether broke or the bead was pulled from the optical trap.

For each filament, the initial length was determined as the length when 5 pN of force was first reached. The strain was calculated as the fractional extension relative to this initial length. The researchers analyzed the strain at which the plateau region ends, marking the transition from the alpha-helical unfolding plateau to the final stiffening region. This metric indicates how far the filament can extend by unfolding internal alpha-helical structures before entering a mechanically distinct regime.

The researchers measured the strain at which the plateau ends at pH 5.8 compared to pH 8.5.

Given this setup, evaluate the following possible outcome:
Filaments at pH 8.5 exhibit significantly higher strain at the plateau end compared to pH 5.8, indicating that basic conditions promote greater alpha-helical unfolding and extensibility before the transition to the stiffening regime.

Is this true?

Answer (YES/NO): YES